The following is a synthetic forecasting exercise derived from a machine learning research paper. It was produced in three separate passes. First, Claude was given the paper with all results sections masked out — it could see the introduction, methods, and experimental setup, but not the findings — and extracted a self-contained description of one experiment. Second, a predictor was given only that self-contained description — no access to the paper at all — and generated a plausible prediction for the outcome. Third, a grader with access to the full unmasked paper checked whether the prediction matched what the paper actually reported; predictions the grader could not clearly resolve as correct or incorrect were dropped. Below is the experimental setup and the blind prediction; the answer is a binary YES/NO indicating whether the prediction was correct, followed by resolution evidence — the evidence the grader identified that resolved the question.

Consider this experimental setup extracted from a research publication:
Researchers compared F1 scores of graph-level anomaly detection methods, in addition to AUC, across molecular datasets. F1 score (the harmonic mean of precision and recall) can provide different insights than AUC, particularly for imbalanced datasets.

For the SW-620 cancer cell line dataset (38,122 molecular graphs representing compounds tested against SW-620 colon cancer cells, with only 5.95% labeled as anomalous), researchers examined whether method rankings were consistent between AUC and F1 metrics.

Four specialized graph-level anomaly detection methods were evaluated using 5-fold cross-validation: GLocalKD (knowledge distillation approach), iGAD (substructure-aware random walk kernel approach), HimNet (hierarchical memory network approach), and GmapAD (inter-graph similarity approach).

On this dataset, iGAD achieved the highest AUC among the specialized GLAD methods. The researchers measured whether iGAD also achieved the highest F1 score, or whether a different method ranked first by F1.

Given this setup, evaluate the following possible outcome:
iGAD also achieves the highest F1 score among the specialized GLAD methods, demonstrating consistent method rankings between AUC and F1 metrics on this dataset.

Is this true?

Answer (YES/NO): YES